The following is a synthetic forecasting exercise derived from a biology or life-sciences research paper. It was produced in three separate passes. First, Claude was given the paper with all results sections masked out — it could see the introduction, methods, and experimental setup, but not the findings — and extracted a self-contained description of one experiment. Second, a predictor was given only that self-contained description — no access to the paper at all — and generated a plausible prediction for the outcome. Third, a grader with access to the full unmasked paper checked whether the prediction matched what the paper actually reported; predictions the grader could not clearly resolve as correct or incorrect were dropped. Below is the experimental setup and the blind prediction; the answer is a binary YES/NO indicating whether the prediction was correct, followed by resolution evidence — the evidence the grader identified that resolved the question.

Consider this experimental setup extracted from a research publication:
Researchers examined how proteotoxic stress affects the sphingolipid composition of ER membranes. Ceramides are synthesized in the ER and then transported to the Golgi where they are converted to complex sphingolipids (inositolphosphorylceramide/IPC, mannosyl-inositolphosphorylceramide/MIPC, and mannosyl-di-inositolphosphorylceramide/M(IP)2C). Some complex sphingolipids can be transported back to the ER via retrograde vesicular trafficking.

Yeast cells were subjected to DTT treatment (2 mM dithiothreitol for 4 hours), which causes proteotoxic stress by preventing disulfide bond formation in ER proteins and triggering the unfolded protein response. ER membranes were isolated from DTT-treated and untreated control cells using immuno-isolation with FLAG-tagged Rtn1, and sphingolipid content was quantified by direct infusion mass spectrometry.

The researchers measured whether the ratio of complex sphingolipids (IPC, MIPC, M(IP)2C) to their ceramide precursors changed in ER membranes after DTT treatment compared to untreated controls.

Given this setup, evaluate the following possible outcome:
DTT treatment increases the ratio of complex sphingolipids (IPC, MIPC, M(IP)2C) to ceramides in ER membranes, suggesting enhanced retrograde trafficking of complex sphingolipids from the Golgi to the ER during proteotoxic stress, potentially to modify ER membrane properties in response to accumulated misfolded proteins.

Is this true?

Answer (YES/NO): NO